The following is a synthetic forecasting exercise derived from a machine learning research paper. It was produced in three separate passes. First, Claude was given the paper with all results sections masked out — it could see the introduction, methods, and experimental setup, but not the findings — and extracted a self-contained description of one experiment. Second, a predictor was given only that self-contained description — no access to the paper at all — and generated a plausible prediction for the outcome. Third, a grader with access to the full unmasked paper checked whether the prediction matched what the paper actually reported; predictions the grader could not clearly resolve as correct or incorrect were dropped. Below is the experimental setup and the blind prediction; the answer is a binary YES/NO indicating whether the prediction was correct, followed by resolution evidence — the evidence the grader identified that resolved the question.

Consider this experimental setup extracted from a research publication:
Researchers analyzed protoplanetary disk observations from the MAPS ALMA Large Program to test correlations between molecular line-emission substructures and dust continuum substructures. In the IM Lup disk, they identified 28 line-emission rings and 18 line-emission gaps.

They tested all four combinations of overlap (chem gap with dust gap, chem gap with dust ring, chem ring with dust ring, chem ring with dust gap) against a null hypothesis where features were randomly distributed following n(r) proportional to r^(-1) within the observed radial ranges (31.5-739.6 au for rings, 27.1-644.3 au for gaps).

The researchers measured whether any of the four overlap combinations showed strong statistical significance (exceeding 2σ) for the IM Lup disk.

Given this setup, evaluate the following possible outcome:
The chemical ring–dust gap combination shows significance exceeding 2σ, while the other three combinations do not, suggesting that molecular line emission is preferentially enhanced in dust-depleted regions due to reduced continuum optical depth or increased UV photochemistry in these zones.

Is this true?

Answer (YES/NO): NO